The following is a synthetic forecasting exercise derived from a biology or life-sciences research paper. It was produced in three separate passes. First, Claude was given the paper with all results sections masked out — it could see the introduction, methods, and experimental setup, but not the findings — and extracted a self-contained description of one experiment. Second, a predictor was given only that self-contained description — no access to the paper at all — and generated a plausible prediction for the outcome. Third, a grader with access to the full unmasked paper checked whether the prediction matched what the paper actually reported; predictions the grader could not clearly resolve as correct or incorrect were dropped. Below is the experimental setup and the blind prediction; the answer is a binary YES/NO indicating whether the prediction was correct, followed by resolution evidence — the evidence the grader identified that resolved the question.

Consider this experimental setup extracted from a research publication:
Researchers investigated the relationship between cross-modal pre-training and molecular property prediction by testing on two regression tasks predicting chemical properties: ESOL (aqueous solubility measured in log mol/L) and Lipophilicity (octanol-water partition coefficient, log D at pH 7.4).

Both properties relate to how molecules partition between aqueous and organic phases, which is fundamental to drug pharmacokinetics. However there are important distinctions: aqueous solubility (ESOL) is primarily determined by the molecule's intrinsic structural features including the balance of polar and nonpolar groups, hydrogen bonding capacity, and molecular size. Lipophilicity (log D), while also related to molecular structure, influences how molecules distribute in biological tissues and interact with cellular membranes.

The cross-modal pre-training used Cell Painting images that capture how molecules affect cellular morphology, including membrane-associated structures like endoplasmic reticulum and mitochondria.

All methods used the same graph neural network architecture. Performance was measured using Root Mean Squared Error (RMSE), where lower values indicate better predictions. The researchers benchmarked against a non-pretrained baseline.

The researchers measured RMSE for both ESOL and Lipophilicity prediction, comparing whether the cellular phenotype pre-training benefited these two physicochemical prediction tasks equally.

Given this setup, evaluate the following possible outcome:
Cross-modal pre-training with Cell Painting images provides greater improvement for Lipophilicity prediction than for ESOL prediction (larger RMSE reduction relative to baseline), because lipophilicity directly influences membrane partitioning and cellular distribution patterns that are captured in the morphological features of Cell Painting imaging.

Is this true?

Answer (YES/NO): YES